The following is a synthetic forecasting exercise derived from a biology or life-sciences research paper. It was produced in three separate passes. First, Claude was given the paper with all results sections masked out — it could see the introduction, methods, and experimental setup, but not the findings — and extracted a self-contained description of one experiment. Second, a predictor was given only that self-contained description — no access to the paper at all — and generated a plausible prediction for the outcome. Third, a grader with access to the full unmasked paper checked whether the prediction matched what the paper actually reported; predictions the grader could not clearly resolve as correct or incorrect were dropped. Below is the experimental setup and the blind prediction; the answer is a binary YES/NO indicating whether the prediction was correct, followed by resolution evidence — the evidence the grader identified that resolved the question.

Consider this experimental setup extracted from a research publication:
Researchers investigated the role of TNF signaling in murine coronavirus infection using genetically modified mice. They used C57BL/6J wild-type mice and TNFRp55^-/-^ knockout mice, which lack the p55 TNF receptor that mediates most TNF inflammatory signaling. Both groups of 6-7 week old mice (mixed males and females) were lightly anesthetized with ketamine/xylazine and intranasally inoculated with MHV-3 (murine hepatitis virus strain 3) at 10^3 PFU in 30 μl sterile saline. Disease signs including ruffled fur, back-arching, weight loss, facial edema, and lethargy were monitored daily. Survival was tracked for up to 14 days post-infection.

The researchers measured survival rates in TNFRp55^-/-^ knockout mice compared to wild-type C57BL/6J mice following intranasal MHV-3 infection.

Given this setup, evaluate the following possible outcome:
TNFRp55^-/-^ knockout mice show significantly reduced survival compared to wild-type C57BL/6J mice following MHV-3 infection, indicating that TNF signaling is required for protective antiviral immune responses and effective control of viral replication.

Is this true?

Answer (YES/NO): NO